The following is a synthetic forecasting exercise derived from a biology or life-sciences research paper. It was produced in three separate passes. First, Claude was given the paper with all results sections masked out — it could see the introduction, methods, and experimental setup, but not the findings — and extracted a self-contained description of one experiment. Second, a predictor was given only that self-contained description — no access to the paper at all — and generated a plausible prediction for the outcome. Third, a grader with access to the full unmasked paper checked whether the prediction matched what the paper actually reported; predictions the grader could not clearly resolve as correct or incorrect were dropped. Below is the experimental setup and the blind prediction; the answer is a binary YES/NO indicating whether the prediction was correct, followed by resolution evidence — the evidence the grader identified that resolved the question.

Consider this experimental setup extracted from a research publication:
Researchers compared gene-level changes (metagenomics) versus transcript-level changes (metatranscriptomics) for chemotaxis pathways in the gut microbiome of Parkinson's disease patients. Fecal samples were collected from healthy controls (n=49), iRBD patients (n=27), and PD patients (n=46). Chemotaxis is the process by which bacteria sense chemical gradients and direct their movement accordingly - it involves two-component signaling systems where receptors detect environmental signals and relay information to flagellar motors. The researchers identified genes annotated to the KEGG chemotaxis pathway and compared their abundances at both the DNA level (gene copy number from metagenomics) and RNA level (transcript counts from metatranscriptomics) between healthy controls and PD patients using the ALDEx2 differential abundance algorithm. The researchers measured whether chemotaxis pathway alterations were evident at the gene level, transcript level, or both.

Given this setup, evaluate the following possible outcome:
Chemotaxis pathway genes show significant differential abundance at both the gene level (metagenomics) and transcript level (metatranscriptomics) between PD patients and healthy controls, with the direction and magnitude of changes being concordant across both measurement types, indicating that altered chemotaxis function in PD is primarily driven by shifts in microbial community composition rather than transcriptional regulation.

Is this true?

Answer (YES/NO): NO